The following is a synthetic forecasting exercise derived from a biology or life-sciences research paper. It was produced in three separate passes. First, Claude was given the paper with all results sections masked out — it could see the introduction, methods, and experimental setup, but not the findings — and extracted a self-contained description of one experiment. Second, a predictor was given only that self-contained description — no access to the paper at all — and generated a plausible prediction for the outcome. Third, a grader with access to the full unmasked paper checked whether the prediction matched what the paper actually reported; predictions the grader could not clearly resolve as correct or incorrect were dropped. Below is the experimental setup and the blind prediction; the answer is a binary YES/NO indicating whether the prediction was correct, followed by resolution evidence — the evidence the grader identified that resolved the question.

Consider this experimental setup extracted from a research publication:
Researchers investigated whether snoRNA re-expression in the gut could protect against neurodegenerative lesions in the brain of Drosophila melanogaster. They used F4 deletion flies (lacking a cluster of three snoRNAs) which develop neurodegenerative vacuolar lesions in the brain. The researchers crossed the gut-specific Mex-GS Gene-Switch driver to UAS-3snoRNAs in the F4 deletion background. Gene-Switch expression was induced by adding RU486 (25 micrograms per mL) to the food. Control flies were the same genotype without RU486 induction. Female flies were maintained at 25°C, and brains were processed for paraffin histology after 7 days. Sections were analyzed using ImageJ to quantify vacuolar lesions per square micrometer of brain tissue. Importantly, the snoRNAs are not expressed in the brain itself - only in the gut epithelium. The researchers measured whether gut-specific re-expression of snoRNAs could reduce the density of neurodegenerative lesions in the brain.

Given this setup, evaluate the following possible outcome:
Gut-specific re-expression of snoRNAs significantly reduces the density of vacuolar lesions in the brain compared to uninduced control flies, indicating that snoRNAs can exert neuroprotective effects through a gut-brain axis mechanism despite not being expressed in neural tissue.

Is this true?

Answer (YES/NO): YES